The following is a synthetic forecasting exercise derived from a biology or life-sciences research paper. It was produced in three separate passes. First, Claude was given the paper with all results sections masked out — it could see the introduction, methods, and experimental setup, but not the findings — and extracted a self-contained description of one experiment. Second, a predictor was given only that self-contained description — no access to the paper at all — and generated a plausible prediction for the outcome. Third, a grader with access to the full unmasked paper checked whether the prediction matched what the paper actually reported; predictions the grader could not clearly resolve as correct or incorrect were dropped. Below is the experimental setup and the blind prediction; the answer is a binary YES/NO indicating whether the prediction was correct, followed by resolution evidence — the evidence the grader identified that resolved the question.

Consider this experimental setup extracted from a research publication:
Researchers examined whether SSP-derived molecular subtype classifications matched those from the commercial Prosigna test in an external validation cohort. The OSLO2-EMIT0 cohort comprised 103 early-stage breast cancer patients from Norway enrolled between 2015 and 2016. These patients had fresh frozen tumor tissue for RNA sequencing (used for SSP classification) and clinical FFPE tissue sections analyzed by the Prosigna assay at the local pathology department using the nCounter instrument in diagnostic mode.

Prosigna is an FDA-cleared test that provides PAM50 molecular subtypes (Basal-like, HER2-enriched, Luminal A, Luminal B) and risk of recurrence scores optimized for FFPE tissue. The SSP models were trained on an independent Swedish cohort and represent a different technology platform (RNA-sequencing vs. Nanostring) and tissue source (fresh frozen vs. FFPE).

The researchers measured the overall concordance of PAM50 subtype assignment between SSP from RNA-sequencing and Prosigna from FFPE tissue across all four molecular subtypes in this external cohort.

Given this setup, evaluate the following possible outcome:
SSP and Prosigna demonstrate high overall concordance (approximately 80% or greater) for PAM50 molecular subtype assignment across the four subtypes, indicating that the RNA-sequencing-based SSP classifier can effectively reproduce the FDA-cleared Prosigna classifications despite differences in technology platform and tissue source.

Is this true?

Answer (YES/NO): YES